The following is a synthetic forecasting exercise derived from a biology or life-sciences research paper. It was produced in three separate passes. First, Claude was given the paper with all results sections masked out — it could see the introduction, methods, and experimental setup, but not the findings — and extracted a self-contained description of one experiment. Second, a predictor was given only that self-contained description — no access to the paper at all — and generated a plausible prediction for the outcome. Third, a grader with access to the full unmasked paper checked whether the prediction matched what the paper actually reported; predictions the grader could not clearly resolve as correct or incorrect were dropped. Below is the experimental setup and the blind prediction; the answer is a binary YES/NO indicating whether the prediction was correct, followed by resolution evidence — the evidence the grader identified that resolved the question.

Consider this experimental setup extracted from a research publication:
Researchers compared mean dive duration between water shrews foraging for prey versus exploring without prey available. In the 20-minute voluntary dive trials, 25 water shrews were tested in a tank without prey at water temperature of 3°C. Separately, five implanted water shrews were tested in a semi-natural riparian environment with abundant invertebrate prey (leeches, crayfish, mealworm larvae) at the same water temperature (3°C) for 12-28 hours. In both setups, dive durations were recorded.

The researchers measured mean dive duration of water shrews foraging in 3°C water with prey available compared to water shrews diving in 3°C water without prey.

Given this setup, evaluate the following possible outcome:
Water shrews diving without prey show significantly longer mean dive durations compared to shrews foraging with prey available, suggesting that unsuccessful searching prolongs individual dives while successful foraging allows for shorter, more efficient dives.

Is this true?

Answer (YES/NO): NO